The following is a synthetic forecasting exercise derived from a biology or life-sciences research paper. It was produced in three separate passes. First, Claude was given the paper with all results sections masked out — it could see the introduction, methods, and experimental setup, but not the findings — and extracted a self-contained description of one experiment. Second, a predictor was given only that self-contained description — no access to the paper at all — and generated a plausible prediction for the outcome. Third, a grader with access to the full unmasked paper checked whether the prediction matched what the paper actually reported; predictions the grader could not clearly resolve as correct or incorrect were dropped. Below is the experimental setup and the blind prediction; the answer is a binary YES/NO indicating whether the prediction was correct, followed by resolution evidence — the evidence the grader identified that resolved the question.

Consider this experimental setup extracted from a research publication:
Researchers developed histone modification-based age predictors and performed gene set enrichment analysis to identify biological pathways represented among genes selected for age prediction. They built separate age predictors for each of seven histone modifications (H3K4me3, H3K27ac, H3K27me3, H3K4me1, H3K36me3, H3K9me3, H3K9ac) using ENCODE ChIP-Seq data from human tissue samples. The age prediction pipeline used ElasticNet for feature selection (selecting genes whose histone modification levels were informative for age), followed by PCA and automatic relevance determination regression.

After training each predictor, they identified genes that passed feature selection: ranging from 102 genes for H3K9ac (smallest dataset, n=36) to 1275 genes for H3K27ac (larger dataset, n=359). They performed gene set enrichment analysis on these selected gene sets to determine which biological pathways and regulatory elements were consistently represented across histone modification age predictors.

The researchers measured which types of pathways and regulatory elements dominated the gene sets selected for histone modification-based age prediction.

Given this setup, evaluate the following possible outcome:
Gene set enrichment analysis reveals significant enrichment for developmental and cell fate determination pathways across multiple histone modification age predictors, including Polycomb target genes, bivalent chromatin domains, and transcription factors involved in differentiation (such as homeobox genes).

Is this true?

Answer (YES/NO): NO